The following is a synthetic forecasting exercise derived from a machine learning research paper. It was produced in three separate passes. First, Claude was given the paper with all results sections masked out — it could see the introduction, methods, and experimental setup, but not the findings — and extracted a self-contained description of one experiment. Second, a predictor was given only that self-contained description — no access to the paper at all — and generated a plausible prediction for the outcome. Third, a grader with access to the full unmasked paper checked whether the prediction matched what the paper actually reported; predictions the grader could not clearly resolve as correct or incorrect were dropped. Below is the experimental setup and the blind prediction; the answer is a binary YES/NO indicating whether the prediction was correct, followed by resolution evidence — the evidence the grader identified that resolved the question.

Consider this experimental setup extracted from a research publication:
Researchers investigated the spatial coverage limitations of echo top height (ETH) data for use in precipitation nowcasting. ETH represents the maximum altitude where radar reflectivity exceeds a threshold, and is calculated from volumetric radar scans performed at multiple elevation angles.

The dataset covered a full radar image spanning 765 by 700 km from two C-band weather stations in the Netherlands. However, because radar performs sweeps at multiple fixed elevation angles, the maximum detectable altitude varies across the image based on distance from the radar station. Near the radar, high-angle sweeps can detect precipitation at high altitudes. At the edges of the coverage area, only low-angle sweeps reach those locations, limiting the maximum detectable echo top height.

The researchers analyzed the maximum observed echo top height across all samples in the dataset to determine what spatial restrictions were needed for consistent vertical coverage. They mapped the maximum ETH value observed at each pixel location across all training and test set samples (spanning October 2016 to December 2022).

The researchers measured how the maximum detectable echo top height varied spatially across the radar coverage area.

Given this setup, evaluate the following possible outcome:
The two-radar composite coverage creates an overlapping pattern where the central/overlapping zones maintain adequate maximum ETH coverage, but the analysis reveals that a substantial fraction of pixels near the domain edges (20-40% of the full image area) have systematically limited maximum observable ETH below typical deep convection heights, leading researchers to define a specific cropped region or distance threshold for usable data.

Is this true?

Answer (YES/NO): NO